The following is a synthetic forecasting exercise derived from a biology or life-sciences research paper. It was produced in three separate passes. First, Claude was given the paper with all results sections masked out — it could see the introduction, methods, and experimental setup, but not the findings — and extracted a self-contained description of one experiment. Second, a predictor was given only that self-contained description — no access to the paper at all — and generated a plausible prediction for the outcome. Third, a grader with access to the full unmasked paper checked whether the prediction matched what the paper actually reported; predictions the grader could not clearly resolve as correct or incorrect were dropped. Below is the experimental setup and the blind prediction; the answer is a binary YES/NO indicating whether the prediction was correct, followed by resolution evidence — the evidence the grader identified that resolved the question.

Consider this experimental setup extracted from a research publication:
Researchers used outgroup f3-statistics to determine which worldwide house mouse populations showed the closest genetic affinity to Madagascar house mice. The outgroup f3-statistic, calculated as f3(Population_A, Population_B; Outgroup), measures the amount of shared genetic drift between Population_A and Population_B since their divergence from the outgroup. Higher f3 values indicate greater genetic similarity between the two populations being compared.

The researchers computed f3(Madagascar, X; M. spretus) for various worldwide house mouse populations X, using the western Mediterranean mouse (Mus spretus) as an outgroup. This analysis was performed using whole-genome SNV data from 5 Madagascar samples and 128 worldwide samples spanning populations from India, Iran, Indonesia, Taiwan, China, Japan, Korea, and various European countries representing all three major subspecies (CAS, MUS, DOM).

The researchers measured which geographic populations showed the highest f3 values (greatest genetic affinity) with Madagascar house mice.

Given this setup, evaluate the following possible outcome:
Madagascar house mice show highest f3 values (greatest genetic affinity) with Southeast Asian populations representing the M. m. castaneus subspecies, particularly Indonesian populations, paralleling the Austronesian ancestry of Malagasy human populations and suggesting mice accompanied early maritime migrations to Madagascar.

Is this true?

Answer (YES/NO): NO